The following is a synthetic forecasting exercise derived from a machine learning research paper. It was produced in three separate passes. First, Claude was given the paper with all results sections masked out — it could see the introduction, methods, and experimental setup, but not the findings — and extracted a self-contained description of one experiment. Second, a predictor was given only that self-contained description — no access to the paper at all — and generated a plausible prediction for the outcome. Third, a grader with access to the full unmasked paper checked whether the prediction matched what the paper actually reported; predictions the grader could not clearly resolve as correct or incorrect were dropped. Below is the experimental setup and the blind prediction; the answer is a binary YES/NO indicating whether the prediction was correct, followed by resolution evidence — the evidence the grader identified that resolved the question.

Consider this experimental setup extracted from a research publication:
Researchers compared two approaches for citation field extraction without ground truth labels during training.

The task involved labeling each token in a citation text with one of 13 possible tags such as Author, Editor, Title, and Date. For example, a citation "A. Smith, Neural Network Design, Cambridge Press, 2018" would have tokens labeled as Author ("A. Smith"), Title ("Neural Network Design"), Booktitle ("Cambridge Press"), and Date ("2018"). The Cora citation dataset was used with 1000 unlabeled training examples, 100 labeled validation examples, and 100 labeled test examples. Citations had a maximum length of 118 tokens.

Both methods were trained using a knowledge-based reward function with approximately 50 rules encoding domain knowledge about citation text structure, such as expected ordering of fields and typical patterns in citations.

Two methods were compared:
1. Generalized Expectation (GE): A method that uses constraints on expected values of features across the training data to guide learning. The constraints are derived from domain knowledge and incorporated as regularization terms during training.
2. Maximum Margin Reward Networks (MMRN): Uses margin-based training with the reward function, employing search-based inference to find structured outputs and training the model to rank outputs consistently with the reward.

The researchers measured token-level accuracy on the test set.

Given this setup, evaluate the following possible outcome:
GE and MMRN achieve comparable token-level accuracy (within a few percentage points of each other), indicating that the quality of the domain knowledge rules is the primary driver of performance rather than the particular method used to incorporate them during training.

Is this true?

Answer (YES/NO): NO